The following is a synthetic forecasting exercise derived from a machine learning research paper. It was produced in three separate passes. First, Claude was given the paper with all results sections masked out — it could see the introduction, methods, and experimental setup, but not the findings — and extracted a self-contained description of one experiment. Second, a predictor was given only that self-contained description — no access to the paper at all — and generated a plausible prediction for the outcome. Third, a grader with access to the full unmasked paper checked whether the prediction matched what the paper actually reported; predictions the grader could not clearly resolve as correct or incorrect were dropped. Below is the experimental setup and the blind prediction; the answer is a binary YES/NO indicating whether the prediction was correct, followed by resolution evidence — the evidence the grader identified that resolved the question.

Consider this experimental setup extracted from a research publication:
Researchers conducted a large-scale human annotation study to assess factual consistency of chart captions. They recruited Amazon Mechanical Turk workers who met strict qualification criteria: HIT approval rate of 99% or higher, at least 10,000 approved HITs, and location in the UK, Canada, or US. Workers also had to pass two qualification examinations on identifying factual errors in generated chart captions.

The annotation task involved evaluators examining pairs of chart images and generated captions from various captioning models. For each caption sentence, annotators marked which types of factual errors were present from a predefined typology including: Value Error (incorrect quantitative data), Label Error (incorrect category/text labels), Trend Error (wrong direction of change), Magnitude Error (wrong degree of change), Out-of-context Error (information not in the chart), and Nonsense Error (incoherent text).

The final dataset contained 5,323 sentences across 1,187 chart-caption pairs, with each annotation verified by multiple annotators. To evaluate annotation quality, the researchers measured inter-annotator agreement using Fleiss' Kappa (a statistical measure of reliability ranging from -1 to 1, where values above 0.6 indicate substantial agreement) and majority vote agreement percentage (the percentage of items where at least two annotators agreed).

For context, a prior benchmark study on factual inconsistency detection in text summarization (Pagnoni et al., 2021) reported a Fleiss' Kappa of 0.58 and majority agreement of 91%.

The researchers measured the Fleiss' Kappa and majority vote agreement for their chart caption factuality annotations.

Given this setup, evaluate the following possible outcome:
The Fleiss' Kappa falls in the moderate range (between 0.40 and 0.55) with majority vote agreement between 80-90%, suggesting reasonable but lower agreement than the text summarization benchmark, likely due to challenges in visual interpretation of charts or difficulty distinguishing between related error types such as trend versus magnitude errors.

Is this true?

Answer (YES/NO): NO